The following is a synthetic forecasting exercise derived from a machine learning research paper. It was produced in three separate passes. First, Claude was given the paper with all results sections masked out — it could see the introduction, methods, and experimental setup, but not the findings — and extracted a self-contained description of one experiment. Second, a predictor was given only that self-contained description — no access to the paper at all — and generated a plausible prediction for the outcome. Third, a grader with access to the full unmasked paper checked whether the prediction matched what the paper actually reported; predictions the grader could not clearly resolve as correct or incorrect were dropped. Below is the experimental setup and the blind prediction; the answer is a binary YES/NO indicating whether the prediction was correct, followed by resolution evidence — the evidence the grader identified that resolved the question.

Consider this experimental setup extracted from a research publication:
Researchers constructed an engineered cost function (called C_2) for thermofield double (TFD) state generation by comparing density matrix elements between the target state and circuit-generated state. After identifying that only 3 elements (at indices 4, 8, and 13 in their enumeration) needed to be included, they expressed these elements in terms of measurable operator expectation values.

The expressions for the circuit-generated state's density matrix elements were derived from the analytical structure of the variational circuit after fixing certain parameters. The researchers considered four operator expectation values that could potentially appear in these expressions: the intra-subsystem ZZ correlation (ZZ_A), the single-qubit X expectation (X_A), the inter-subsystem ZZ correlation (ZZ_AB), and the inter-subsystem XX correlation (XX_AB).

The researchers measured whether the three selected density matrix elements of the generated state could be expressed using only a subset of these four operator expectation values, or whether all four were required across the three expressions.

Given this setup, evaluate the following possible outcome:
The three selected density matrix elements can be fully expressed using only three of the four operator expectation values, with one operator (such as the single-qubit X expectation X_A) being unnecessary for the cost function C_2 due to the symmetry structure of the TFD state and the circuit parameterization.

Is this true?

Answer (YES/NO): NO